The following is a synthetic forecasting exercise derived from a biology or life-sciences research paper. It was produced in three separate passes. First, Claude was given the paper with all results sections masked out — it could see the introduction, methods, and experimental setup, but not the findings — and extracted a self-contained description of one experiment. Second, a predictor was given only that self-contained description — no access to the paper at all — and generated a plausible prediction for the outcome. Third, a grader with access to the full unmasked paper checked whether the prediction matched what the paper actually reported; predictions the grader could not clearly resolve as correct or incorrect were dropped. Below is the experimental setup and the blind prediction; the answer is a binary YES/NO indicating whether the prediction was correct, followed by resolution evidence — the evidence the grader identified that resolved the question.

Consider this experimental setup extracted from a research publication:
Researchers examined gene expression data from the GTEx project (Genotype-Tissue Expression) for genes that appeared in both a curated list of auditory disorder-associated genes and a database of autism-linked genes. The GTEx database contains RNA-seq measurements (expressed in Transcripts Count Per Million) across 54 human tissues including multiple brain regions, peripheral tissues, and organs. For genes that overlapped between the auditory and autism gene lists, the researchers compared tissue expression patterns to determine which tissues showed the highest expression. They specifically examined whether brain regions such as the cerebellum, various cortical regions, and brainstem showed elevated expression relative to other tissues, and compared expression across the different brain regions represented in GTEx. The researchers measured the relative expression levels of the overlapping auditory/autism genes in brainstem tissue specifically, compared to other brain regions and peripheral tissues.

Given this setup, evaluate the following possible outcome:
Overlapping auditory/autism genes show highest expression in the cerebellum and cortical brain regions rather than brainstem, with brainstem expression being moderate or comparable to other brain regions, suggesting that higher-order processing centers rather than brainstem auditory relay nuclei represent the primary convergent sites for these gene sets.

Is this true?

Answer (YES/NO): YES